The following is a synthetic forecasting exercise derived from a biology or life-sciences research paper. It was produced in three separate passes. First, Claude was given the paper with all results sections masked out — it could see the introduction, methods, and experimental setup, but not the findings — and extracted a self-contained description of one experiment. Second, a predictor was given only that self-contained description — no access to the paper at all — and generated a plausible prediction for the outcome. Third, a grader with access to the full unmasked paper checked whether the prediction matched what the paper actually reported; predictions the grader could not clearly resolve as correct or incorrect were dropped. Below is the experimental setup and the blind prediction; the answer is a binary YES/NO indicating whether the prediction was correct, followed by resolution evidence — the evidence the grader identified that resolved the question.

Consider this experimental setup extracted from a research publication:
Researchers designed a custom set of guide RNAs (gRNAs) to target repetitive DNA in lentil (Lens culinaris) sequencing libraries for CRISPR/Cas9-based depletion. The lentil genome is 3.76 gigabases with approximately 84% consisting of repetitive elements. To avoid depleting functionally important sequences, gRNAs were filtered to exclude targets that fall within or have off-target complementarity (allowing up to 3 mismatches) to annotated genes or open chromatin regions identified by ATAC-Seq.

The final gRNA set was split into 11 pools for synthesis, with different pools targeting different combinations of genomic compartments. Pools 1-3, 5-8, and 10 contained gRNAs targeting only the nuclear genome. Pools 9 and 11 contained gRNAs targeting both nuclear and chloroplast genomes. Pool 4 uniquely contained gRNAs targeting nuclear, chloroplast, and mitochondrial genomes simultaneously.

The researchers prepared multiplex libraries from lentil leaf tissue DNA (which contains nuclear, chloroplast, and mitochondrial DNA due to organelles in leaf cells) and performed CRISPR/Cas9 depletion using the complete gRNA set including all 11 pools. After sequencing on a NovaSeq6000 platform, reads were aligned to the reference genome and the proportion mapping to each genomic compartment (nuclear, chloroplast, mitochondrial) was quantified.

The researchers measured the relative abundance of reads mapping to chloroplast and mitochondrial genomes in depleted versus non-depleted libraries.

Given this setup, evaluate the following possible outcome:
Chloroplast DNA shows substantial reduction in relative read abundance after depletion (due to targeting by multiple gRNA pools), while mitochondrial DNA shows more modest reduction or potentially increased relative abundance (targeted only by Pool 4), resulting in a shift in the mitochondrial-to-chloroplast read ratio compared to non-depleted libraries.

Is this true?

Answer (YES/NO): YES